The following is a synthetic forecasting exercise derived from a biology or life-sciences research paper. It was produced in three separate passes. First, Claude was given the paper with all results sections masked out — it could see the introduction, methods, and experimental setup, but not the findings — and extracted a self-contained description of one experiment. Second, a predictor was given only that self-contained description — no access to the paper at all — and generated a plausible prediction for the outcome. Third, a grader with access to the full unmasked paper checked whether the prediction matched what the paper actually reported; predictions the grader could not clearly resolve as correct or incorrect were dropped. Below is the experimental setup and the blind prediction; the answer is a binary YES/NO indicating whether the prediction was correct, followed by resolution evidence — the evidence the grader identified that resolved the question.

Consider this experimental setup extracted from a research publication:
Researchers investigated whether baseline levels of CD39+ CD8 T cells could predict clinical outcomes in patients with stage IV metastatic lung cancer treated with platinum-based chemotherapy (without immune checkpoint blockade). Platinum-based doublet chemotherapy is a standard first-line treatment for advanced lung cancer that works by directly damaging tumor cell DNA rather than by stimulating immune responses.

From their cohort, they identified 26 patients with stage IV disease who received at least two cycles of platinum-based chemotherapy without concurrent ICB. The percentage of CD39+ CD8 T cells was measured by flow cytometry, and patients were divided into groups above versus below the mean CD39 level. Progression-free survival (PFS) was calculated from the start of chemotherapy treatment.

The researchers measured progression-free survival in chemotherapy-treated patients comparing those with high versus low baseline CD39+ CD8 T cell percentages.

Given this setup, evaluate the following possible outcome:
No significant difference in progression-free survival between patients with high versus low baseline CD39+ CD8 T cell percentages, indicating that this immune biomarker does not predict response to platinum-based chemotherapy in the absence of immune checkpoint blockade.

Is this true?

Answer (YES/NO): YES